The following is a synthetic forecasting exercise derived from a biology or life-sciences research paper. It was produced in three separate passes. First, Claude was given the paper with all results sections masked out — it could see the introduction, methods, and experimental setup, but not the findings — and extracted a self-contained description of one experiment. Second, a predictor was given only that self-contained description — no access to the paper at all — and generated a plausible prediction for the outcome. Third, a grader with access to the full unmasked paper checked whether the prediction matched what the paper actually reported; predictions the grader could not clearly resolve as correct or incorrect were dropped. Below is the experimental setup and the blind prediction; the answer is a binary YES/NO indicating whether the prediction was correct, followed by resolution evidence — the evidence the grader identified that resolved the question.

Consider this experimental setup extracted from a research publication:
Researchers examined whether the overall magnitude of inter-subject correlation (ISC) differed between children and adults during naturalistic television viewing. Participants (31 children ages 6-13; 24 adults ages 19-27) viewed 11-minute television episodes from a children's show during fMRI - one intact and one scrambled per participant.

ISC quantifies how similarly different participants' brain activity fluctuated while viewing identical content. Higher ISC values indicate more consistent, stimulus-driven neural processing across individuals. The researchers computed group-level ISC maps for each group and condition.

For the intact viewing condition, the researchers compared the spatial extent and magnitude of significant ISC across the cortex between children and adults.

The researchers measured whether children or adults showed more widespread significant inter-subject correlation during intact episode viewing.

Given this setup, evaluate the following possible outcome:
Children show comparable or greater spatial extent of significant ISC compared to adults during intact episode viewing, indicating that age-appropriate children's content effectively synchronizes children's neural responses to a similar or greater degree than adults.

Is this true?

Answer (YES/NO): YES